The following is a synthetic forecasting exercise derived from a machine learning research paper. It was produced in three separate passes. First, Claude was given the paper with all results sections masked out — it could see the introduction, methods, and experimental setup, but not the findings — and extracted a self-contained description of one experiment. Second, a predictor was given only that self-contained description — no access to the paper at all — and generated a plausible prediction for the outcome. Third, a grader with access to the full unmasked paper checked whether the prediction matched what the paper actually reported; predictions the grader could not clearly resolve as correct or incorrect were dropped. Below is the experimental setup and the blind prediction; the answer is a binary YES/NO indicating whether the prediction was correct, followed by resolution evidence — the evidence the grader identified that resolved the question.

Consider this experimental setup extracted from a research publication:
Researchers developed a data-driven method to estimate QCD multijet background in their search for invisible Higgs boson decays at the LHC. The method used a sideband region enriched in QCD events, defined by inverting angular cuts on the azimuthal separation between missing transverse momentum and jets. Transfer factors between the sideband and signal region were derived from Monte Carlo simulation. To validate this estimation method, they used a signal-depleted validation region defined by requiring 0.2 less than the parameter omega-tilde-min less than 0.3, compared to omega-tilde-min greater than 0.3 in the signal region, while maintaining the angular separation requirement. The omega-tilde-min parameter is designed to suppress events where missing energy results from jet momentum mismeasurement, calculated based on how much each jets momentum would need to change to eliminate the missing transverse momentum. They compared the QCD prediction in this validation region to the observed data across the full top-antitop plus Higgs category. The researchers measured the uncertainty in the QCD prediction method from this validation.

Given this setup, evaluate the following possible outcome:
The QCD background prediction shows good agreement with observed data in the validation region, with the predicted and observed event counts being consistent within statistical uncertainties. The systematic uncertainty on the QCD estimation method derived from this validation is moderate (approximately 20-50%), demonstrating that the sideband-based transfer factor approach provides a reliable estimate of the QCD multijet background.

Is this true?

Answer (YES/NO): NO